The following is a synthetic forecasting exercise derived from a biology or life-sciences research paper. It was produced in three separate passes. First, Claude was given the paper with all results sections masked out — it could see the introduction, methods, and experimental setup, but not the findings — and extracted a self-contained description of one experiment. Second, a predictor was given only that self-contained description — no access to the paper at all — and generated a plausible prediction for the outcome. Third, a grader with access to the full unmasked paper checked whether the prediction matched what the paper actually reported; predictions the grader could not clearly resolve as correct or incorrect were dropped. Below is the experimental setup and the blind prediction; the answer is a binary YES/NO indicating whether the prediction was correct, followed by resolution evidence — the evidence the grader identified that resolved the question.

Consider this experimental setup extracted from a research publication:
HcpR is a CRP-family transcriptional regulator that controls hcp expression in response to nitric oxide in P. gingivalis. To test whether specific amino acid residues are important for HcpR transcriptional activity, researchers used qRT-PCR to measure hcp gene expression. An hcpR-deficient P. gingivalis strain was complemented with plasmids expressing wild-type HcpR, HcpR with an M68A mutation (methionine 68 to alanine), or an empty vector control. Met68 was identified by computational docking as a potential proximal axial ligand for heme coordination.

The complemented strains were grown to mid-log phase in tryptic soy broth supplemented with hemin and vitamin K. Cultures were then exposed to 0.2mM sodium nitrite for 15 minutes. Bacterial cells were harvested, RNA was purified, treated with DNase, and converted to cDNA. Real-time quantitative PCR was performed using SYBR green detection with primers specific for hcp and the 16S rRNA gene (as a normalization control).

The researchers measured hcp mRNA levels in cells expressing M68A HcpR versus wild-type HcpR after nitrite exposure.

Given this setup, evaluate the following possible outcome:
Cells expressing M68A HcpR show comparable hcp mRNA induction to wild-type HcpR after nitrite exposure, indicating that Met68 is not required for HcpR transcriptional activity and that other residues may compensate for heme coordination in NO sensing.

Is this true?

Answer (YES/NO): NO